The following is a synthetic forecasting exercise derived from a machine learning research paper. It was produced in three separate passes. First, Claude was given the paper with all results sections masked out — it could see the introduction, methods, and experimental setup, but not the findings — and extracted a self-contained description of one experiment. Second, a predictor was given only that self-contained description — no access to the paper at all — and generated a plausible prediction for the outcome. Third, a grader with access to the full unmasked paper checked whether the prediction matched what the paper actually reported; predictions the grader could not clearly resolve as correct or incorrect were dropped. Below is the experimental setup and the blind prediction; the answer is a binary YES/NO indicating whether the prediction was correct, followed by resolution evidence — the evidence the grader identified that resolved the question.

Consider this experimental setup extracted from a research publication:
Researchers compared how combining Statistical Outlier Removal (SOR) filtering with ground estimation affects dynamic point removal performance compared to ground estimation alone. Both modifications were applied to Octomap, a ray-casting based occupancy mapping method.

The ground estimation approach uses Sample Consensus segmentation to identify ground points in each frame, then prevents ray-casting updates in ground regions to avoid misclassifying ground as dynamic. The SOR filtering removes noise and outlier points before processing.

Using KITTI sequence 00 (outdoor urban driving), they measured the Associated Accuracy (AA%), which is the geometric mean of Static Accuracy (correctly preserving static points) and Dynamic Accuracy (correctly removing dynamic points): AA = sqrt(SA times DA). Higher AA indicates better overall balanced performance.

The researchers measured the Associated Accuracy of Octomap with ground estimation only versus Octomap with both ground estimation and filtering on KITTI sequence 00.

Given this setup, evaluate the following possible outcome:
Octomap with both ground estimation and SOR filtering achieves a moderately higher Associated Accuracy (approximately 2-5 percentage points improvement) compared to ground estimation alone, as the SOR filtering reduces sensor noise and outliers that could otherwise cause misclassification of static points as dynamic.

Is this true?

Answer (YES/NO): YES